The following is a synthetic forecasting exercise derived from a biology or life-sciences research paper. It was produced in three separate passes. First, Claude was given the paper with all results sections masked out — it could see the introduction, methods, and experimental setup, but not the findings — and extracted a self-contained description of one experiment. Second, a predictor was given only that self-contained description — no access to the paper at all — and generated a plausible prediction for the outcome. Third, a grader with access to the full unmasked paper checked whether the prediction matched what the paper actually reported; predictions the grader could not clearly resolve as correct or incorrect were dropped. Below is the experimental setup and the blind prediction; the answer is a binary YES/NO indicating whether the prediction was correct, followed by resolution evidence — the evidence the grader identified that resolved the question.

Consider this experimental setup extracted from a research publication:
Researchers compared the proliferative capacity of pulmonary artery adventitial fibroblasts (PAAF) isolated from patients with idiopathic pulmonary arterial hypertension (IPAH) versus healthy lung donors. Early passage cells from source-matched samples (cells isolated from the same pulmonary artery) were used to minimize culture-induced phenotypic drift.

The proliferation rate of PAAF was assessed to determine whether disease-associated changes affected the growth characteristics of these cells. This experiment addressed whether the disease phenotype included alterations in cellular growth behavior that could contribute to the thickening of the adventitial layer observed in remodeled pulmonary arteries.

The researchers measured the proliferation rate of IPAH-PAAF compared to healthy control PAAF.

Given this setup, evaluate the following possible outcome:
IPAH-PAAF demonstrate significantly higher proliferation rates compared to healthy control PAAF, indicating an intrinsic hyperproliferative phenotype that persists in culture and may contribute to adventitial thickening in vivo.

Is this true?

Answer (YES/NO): YES